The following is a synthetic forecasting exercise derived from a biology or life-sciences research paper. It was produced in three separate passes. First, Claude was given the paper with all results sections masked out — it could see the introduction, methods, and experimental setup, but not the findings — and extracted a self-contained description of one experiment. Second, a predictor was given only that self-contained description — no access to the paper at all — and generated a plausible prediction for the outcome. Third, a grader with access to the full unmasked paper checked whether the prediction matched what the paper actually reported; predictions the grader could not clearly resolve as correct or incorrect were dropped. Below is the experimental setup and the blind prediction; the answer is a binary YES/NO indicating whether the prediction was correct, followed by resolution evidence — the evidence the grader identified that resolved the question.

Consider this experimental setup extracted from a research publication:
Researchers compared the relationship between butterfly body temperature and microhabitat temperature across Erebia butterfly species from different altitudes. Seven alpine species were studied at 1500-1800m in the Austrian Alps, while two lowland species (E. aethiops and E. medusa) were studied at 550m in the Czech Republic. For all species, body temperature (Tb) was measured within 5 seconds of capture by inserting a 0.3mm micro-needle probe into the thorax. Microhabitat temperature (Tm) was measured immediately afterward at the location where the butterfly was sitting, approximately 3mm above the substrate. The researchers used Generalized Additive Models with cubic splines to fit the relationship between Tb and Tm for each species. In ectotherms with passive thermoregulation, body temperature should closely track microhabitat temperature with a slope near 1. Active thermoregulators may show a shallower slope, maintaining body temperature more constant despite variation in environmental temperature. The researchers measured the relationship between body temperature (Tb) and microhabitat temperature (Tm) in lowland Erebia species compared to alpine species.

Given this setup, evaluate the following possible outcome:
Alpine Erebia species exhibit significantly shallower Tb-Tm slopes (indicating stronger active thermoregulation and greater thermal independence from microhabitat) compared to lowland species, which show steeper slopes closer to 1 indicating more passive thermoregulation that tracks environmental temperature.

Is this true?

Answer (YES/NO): NO